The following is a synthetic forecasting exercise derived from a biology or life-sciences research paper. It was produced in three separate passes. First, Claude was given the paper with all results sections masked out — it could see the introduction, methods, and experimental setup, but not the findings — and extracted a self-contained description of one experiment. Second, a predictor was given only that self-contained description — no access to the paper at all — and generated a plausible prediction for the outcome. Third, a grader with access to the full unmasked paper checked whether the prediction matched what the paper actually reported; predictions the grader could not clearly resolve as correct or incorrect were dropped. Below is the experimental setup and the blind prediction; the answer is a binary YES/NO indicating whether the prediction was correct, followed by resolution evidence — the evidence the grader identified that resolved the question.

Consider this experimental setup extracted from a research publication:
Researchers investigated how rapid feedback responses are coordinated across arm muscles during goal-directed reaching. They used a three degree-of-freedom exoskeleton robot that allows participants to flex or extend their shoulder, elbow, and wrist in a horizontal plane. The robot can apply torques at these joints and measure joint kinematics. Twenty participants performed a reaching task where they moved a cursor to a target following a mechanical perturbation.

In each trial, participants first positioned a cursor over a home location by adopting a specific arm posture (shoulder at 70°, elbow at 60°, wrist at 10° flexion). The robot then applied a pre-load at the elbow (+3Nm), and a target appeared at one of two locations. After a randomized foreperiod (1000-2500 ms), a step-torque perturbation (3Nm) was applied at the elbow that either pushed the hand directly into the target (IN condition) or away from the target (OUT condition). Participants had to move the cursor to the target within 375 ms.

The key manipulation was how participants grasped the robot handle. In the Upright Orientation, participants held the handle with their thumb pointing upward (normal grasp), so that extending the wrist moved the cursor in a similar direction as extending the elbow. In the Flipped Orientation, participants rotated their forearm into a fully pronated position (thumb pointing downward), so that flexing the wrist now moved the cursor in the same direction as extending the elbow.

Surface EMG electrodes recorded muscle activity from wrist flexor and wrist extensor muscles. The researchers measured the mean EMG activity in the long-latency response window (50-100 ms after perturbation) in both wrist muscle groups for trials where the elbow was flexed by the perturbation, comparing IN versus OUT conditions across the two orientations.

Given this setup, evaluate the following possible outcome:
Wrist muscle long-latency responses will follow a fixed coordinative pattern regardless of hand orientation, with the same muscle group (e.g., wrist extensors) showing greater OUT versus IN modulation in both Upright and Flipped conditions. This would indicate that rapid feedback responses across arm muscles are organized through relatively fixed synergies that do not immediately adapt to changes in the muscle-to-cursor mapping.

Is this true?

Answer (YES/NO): NO